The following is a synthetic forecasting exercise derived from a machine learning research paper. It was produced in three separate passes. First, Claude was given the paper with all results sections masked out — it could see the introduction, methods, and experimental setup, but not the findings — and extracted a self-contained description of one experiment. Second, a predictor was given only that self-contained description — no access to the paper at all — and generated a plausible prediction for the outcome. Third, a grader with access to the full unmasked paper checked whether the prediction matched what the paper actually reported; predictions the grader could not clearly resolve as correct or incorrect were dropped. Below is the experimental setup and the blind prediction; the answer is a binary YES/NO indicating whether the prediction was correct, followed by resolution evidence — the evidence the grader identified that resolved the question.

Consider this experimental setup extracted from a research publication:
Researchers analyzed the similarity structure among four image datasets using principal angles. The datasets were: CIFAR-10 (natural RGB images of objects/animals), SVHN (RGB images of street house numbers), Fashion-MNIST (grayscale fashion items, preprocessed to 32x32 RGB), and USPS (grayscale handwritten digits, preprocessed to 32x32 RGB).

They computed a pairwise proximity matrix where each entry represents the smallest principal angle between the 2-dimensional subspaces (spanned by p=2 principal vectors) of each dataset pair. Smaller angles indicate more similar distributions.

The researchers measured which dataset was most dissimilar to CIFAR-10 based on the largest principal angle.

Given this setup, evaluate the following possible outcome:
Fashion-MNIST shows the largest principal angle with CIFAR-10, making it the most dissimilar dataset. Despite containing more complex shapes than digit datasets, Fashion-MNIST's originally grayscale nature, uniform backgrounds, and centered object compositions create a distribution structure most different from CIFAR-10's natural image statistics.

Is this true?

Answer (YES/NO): NO